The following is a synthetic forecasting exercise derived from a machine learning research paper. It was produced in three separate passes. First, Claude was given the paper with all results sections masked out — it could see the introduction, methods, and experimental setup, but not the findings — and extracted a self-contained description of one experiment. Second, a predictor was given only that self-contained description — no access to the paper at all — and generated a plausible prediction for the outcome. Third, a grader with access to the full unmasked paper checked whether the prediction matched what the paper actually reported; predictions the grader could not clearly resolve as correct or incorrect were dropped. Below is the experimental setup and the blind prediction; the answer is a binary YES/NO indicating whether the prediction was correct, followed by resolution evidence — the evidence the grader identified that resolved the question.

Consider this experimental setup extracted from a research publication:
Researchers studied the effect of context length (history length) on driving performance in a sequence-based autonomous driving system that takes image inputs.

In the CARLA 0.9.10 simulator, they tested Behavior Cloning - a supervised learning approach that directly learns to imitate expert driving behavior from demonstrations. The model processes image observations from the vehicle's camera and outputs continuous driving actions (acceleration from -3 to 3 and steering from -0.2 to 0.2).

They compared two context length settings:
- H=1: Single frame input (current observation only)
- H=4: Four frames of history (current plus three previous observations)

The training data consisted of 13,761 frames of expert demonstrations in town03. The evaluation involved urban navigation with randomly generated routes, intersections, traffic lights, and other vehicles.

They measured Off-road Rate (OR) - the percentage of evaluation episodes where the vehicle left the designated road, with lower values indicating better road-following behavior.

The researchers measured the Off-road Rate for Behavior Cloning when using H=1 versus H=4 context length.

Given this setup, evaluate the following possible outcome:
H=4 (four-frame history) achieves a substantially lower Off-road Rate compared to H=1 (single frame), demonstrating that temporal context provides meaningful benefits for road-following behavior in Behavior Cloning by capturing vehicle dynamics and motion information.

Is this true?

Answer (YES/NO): YES